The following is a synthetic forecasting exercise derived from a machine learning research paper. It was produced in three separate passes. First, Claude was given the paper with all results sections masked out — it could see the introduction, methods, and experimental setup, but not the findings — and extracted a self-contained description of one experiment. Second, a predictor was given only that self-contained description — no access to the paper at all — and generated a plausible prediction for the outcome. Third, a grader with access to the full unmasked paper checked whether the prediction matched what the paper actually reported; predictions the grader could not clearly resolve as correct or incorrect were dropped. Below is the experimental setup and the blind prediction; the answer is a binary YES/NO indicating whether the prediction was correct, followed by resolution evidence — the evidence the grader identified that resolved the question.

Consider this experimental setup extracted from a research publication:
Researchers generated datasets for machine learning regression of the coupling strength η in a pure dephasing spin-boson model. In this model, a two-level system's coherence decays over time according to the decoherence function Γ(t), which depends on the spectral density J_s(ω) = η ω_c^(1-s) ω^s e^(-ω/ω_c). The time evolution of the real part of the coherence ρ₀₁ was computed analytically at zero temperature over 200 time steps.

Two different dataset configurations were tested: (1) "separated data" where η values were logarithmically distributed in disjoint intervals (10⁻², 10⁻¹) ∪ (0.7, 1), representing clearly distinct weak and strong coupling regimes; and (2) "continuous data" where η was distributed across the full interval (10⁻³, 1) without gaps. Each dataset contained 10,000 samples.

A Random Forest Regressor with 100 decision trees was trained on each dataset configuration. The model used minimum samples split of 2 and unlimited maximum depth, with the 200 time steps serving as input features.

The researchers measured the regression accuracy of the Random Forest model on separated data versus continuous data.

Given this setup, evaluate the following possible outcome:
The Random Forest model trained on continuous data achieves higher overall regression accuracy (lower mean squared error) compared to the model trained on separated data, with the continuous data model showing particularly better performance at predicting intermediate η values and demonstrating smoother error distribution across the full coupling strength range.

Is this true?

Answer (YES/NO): NO